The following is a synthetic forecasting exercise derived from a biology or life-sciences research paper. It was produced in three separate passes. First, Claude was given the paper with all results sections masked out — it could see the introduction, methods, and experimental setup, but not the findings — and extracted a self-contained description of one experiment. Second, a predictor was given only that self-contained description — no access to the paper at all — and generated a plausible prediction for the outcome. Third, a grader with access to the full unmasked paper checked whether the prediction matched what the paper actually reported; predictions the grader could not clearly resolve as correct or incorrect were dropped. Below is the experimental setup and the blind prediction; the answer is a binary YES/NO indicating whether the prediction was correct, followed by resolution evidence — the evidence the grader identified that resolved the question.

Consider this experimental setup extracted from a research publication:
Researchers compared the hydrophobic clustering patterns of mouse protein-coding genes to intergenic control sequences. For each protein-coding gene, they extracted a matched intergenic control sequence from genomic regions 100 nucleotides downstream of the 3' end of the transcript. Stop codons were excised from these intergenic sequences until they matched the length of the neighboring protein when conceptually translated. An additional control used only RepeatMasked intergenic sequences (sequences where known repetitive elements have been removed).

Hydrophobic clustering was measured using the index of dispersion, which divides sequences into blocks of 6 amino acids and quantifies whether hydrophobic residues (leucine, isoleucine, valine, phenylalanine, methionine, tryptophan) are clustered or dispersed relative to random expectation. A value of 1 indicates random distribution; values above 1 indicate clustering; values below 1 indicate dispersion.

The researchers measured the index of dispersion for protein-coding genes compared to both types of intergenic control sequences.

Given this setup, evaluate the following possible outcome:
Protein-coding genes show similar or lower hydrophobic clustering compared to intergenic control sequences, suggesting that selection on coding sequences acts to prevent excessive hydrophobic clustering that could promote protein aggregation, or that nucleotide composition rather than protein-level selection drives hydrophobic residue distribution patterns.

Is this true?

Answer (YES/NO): YES